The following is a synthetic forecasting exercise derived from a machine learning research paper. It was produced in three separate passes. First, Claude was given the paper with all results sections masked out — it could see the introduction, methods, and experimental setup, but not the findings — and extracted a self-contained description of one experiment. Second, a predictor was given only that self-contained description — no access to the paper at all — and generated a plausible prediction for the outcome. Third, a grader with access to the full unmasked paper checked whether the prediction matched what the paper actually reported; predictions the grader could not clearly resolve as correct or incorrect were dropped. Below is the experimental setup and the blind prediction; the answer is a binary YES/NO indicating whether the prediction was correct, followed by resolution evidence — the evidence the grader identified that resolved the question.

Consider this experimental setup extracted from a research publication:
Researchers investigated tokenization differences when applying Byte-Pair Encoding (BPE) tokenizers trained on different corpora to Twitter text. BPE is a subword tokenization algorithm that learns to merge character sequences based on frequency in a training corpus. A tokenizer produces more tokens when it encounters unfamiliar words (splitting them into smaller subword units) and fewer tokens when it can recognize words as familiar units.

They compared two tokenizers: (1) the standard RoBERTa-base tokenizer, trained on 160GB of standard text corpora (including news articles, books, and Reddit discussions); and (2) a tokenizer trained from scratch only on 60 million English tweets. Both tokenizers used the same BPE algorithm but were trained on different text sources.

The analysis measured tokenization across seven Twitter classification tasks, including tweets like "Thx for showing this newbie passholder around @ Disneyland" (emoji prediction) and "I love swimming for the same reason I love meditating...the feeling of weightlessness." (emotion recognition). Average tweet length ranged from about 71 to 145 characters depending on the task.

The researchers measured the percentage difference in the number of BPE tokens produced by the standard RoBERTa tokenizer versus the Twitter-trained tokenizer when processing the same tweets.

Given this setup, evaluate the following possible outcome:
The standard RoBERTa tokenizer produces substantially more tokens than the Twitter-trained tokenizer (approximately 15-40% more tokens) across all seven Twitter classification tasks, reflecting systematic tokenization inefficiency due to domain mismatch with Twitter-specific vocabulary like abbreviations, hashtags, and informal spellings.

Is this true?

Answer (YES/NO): NO